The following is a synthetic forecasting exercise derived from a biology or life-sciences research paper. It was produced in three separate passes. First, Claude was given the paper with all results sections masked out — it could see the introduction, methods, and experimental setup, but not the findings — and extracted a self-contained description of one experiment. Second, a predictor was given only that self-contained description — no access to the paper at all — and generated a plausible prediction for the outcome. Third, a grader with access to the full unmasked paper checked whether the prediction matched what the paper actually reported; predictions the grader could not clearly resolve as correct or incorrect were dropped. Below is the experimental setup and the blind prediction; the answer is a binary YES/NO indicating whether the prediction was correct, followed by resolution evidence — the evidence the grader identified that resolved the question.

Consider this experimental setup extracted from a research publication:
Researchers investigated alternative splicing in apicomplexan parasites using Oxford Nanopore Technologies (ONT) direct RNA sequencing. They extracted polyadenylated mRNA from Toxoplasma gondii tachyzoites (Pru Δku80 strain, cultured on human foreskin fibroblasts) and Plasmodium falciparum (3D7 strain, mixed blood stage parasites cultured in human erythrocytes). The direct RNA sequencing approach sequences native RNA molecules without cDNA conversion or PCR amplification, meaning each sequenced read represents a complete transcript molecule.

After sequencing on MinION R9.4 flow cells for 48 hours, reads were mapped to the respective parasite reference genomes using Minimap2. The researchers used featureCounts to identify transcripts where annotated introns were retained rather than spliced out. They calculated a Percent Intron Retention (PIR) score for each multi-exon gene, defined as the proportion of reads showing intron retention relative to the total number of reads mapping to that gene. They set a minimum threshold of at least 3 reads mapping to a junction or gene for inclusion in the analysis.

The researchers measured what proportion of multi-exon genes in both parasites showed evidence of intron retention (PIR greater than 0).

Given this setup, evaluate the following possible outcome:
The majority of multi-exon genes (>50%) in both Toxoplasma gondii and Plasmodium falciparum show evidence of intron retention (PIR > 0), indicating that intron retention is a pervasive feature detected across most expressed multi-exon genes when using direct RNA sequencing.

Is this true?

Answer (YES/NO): YES